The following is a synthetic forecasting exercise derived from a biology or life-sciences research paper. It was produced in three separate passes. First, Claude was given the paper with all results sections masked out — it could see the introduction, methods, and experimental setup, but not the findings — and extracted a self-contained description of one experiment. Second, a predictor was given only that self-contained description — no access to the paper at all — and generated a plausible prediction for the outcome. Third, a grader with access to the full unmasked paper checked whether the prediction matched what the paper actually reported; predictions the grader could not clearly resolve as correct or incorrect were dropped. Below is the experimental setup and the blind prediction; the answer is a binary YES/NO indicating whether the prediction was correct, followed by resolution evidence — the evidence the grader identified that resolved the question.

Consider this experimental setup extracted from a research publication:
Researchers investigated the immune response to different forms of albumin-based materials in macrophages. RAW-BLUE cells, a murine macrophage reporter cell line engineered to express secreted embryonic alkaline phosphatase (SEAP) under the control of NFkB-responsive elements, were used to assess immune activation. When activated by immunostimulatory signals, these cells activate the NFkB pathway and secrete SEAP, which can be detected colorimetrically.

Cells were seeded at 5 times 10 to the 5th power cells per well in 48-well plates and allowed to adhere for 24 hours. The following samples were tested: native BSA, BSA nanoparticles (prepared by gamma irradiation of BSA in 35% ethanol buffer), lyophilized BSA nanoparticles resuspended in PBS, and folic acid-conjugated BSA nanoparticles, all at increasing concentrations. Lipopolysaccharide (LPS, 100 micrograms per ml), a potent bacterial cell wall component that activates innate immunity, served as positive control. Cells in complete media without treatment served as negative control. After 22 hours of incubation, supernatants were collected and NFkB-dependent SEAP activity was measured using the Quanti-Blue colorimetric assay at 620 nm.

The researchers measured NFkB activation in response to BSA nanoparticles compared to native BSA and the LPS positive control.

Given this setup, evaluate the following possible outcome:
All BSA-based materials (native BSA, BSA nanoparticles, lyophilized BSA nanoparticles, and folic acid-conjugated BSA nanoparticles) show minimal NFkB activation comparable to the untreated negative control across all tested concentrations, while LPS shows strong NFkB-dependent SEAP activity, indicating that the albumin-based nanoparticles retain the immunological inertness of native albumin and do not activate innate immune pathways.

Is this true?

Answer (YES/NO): NO